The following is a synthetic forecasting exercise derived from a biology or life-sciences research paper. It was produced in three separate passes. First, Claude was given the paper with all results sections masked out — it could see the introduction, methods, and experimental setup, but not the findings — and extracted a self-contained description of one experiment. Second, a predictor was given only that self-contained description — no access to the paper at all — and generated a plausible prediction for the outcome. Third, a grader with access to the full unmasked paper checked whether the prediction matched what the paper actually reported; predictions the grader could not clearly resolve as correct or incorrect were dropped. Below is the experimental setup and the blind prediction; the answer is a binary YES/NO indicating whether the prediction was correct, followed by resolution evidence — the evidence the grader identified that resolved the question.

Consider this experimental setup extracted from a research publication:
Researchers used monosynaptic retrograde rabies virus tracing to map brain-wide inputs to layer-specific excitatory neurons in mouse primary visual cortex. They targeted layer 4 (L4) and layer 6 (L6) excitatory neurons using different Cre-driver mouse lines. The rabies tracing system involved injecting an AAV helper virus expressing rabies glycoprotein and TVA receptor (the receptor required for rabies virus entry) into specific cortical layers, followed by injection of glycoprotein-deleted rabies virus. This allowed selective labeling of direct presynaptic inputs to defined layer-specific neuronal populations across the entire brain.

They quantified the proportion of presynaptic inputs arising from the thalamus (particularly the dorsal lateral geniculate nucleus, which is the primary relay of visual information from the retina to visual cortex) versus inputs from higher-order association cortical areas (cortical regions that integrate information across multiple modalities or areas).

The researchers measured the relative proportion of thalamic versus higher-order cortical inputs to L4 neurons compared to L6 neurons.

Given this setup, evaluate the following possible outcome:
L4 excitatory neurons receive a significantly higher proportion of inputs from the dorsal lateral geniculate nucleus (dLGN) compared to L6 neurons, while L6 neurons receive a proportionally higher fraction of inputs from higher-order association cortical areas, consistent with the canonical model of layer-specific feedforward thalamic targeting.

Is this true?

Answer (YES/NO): YES